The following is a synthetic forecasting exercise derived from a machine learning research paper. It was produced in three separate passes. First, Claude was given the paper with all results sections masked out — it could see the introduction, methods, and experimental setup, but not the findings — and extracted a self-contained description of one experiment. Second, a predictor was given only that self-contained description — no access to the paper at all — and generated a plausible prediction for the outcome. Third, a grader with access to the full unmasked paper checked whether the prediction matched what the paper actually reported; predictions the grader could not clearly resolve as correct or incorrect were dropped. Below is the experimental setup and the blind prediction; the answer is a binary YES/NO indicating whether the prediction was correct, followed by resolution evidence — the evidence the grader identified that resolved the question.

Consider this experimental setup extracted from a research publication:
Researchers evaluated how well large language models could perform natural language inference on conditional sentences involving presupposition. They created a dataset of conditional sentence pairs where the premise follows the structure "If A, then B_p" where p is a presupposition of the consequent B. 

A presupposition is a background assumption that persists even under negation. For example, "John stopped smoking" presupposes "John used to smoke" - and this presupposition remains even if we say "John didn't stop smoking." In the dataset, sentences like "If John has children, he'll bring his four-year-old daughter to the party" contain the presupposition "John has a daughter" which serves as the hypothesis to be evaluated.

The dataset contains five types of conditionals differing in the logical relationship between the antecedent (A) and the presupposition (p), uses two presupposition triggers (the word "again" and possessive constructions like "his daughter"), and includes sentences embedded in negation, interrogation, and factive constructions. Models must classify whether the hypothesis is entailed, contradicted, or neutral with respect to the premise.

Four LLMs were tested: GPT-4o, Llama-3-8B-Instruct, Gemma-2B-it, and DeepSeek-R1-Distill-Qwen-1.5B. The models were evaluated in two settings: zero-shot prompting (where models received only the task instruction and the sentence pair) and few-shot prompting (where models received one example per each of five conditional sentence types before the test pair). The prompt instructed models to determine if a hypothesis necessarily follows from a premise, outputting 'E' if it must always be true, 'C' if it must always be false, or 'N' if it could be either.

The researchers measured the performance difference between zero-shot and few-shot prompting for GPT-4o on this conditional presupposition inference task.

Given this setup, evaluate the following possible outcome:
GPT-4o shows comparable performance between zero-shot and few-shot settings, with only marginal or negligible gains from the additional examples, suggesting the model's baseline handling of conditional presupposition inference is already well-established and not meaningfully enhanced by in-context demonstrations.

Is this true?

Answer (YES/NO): NO